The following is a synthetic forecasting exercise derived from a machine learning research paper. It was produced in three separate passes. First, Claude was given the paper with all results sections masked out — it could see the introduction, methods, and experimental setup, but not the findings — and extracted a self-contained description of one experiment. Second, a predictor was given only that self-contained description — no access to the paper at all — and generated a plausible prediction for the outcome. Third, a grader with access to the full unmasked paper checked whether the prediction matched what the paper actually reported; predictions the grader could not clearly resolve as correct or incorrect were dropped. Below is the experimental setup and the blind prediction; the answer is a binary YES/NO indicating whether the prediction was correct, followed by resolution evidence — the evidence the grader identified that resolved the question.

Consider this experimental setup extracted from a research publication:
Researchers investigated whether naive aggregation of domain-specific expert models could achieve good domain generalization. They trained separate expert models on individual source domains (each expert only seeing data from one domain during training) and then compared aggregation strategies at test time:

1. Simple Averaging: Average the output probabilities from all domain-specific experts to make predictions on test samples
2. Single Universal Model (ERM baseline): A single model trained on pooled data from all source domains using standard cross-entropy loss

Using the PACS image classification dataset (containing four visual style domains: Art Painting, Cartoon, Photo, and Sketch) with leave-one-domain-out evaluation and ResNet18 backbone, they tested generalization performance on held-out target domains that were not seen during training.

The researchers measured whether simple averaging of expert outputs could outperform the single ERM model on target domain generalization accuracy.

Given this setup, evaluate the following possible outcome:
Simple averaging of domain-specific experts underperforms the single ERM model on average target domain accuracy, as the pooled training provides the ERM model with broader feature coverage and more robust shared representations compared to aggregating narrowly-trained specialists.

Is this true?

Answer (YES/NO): YES